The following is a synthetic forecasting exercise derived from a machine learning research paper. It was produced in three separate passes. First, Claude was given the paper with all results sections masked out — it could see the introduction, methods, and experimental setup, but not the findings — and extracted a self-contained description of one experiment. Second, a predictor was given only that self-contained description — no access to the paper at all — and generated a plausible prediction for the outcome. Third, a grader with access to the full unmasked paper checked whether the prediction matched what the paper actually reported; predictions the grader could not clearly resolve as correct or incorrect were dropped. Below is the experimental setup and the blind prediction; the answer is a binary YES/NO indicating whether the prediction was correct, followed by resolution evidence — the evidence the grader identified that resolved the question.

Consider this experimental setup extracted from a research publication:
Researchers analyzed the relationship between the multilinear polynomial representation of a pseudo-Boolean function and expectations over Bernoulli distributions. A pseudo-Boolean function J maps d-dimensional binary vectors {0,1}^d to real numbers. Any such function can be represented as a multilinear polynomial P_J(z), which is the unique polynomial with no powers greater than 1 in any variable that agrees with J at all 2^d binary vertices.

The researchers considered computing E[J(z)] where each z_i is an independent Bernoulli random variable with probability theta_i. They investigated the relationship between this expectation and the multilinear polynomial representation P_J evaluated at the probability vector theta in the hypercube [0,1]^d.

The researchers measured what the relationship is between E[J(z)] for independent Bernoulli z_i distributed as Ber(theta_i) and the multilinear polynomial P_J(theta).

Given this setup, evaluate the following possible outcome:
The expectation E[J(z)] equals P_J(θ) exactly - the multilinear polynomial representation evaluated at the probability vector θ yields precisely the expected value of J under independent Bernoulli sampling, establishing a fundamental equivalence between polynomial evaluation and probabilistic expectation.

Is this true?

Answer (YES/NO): YES